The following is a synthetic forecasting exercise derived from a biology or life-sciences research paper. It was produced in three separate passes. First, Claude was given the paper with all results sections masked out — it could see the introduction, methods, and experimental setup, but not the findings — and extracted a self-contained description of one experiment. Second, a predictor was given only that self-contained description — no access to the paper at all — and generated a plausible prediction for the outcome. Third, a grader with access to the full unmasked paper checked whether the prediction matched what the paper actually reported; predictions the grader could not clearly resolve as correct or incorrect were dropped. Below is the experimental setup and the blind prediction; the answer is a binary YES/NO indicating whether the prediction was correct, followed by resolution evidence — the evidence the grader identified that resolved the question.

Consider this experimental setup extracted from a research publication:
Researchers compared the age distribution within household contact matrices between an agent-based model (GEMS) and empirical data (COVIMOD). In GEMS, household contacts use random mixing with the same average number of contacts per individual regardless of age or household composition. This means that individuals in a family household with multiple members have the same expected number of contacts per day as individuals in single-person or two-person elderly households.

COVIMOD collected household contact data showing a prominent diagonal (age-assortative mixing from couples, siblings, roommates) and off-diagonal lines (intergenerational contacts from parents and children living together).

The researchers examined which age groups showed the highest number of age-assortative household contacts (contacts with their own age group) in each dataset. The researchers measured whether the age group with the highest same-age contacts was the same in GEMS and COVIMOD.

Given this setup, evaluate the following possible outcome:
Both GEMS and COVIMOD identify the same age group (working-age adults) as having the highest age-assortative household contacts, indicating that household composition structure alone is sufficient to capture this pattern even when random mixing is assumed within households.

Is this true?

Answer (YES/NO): NO